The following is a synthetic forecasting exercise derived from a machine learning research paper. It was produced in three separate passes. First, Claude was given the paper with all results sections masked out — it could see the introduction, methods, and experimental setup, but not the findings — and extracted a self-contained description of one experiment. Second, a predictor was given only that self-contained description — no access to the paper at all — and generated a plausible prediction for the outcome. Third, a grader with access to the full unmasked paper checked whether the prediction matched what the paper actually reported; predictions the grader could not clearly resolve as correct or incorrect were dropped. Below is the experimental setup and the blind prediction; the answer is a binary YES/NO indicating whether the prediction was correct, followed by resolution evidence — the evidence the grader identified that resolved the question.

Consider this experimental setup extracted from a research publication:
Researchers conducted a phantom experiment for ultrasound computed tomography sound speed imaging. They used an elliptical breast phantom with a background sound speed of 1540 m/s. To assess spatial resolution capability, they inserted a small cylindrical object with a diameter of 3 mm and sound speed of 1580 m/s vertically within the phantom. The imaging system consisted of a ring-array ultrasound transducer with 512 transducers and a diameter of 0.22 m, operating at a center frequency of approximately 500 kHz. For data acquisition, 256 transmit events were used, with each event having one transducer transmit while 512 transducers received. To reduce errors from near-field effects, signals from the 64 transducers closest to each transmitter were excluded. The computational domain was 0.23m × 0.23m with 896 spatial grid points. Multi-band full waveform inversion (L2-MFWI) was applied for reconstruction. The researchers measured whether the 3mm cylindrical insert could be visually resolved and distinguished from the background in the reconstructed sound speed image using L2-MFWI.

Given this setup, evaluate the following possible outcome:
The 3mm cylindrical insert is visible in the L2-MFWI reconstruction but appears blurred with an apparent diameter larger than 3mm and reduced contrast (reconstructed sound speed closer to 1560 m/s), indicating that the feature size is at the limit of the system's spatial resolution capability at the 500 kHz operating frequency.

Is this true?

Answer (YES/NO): NO